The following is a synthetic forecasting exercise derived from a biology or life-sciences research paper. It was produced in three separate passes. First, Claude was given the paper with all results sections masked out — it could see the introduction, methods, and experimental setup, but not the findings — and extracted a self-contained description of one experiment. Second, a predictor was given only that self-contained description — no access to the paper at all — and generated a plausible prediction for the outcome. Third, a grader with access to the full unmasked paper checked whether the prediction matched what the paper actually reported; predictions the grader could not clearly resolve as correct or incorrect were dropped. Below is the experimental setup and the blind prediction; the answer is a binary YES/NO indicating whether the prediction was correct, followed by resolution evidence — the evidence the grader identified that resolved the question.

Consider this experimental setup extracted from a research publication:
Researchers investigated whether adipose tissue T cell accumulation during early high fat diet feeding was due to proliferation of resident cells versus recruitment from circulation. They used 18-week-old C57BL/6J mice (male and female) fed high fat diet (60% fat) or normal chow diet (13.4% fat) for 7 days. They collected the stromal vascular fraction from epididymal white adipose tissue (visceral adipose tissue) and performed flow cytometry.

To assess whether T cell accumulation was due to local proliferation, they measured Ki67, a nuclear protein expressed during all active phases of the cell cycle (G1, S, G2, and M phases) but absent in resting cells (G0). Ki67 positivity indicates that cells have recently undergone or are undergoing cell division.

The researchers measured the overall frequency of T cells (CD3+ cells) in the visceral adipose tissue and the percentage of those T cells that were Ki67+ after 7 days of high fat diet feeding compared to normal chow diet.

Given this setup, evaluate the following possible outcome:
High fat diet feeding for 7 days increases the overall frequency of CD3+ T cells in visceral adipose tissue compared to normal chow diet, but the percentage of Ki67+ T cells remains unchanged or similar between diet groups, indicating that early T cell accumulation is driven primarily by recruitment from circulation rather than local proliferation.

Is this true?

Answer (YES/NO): NO